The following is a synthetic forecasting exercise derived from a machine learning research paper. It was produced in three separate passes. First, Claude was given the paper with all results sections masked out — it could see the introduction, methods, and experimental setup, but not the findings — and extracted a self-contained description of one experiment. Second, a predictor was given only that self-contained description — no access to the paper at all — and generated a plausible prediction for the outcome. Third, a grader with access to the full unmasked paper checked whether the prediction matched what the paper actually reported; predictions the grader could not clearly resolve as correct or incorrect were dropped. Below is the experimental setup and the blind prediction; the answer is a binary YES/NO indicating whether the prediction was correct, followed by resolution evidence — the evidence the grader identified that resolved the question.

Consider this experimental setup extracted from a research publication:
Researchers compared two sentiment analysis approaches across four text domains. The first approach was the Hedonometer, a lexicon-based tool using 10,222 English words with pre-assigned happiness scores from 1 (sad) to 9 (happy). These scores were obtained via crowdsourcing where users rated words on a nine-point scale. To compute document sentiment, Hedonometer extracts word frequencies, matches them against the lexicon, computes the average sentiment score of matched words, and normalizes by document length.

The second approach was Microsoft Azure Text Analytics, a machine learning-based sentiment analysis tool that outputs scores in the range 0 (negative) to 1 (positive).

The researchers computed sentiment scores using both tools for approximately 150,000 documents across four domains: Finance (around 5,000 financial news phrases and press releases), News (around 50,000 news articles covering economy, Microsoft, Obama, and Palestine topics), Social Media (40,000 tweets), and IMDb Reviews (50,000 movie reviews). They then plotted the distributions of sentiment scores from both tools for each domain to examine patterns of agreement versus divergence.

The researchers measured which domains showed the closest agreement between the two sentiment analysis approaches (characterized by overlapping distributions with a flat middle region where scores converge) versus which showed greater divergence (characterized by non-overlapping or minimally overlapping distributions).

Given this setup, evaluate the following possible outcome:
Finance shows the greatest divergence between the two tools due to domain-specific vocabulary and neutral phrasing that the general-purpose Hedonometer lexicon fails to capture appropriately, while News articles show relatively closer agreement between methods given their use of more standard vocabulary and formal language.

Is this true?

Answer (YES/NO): NO